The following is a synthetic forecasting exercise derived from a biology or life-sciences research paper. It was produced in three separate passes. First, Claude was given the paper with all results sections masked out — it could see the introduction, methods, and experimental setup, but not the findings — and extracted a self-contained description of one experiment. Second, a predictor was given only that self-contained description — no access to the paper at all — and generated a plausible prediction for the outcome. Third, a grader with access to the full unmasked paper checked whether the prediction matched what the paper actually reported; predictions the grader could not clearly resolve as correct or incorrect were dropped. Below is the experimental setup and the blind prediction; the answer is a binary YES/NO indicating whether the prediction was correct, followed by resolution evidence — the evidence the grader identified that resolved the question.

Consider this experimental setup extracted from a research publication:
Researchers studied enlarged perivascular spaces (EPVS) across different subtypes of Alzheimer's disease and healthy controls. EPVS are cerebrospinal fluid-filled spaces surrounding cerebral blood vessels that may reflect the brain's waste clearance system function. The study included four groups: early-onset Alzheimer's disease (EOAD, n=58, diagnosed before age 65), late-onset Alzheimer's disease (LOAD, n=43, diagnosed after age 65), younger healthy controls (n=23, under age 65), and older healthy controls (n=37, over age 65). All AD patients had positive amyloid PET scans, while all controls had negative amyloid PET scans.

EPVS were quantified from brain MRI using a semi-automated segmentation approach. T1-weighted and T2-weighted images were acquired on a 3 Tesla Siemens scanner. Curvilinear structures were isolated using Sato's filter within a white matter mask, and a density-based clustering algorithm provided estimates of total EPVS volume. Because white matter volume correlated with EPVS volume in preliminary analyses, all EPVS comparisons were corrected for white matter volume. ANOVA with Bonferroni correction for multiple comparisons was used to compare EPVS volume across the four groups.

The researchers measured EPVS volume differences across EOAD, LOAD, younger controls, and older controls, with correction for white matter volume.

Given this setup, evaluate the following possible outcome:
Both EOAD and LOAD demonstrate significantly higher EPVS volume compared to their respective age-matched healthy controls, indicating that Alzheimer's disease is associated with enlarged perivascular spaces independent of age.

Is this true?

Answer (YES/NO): NO